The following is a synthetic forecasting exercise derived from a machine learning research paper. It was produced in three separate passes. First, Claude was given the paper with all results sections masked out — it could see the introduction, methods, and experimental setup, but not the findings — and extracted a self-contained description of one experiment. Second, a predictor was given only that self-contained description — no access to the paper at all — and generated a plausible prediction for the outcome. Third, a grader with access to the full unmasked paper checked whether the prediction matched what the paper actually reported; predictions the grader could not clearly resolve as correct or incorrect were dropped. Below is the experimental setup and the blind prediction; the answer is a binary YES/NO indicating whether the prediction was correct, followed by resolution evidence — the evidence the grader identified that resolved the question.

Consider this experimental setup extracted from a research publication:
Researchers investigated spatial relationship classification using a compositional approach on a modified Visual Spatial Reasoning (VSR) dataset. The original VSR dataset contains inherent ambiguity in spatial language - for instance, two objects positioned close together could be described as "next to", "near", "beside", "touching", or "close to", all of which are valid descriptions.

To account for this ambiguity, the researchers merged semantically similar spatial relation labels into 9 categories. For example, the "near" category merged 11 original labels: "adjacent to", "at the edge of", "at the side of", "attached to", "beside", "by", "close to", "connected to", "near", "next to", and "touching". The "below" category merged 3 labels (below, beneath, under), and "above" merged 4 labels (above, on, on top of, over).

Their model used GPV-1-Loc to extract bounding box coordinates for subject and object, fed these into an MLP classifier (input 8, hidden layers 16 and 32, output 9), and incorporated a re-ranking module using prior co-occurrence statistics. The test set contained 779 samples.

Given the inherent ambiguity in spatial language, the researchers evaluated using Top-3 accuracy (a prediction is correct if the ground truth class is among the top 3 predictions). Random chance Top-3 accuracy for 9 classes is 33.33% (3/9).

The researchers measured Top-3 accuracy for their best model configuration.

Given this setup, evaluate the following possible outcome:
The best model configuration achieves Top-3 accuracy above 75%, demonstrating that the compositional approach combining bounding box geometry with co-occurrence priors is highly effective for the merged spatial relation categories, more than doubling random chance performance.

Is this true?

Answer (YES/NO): YES